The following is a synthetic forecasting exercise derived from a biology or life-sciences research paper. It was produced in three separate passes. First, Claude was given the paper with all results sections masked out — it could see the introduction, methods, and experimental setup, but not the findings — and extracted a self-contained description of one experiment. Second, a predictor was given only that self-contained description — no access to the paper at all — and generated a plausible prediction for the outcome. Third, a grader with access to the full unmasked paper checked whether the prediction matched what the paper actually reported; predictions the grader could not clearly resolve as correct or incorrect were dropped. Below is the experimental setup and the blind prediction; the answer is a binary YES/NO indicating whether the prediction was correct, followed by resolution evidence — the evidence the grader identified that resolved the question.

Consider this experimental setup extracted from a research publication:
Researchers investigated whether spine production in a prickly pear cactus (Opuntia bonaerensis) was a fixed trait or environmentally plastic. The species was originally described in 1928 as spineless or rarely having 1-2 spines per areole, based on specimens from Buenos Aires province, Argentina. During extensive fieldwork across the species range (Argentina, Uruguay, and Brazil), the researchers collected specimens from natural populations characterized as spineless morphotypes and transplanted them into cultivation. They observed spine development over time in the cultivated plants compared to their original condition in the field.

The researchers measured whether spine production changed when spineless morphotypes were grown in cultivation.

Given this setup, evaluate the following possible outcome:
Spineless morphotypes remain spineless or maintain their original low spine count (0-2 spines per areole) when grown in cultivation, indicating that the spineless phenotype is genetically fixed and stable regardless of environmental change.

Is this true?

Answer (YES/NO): NO